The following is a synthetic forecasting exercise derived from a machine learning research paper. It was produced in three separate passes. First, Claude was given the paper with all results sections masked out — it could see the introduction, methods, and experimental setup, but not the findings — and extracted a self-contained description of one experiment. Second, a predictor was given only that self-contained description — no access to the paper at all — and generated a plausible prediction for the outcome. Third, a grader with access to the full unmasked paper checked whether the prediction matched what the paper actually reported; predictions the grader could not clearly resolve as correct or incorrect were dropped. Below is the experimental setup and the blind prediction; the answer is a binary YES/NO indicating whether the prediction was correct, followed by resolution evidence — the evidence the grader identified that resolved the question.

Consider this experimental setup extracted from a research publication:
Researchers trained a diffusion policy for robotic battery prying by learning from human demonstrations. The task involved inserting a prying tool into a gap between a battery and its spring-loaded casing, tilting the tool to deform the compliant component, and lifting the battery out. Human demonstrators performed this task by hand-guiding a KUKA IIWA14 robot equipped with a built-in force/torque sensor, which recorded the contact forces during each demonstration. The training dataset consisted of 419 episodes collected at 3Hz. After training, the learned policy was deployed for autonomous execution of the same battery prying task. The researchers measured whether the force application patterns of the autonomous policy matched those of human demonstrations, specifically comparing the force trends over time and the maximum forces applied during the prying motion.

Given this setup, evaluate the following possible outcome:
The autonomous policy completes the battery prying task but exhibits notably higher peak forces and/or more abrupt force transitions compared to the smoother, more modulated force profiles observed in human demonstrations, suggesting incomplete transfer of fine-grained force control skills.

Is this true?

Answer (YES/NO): NO